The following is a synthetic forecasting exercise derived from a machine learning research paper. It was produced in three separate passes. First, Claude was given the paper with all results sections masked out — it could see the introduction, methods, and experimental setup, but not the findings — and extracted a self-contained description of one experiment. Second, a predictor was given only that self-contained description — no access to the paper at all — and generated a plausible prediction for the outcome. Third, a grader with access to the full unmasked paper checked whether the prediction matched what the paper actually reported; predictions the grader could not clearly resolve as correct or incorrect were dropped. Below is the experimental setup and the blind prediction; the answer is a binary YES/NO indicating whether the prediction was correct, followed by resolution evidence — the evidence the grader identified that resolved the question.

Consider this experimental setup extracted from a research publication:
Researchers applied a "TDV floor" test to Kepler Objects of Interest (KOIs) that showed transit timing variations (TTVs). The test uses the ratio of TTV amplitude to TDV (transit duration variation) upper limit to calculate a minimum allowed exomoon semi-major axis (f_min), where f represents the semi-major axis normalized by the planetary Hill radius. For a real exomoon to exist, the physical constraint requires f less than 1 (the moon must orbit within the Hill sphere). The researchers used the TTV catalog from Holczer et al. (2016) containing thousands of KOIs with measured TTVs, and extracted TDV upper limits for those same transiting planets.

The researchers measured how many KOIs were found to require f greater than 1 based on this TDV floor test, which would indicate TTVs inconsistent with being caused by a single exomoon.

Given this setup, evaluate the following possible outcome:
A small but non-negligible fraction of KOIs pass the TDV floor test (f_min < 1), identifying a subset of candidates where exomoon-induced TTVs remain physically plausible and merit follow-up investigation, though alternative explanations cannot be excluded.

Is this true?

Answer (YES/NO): NO